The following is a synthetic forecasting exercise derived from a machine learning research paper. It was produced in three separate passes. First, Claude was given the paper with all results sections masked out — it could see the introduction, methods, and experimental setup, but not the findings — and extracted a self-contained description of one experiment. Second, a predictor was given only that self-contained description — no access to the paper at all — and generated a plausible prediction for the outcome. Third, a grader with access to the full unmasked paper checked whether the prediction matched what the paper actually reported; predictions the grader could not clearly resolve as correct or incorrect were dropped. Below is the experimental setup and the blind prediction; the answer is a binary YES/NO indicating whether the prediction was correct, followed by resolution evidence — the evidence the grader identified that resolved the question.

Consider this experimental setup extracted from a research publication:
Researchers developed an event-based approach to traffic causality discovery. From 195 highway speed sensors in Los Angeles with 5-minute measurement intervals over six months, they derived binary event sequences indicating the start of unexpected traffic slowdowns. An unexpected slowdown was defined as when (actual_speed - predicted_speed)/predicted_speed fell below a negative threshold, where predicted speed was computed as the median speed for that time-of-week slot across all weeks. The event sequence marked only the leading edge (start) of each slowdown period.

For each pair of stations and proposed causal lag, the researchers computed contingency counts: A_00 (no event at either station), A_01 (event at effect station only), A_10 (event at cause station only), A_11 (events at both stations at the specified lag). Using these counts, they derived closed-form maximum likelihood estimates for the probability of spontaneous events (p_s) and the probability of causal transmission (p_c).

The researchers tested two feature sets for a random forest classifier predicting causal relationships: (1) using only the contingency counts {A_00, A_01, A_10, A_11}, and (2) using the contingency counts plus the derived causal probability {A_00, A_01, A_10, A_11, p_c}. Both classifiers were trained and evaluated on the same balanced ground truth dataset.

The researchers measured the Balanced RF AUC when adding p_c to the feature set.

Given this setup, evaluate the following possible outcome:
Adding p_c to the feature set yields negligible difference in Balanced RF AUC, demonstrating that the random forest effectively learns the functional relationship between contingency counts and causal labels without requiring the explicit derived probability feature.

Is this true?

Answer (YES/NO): YES